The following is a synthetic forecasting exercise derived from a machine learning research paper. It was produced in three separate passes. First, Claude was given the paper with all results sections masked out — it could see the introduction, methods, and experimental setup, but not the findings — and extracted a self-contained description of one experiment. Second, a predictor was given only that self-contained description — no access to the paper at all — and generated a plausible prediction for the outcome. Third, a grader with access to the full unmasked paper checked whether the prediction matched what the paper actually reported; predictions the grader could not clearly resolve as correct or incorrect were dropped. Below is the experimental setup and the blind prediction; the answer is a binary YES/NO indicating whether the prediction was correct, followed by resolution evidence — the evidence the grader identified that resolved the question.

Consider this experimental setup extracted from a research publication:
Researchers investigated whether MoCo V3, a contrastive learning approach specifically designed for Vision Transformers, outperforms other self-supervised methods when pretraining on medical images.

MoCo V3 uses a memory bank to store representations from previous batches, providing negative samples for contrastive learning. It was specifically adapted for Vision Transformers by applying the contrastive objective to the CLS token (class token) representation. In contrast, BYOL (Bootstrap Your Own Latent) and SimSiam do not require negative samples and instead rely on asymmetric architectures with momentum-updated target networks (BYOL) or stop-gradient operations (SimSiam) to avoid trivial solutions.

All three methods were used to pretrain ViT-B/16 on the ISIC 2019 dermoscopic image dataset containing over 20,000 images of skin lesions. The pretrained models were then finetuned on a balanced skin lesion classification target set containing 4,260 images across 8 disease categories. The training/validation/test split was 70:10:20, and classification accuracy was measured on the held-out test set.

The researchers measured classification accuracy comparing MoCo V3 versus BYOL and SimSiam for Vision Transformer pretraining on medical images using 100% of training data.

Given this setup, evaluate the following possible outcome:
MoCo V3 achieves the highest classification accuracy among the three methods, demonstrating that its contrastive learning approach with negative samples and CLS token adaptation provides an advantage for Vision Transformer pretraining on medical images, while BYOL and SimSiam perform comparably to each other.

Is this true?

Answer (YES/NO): NO